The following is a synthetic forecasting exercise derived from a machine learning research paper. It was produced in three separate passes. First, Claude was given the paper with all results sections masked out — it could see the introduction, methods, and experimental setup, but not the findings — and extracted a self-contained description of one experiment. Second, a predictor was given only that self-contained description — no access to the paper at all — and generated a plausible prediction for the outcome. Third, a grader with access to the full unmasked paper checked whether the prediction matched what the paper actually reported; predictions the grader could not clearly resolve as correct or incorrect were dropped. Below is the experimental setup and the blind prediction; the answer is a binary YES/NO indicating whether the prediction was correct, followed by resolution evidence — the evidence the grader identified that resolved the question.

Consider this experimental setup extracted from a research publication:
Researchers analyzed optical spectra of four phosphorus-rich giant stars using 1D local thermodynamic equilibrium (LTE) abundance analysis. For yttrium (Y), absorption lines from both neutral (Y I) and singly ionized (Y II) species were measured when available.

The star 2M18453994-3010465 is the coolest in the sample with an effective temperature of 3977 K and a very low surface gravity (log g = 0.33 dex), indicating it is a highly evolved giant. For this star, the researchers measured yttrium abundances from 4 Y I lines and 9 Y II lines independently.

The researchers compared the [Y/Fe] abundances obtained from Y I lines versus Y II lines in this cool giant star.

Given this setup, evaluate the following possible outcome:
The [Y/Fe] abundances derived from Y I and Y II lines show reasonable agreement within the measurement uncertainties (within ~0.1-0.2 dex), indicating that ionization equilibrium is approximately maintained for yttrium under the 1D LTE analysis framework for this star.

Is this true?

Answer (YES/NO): YES